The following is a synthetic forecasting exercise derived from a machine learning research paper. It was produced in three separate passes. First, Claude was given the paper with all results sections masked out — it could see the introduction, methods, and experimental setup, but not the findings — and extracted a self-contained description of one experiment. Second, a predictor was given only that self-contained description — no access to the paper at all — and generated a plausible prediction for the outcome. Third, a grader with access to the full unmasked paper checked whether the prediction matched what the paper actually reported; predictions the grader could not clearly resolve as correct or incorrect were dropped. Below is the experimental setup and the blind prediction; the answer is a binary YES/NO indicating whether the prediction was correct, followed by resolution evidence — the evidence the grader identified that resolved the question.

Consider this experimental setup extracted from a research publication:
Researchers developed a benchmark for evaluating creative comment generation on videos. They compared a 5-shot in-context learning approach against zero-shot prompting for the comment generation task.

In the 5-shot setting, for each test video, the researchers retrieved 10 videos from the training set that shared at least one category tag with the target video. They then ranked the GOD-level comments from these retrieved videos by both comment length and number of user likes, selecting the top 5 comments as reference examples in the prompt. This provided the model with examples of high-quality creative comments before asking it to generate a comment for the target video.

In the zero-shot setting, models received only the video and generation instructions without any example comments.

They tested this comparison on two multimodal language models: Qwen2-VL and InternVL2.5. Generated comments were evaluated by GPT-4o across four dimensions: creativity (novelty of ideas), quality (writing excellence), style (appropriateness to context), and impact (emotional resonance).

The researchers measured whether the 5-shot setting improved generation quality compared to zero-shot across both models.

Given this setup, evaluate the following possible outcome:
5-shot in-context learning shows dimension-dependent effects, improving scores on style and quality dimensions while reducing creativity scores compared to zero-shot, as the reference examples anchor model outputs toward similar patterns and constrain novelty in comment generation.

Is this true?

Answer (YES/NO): NO